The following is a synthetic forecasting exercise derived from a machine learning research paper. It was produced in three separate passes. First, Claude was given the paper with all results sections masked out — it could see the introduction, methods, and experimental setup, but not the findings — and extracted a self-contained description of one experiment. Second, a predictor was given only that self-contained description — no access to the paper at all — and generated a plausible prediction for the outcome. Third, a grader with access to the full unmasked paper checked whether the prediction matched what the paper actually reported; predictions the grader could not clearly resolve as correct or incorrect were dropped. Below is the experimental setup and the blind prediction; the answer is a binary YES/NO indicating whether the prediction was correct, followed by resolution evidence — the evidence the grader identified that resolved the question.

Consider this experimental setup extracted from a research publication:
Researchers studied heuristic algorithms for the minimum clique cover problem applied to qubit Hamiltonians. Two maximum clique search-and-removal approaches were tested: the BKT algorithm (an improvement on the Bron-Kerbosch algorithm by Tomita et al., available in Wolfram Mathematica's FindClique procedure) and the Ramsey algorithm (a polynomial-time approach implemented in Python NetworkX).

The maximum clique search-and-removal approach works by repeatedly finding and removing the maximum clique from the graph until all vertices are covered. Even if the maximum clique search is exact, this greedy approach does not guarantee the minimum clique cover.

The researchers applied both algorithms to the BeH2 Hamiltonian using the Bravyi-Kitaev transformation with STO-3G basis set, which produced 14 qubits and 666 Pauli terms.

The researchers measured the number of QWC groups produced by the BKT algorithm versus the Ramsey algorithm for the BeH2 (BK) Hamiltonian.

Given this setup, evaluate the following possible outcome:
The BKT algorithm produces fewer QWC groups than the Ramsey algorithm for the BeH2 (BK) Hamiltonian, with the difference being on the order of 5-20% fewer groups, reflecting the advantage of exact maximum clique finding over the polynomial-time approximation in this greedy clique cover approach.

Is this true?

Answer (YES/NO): YES